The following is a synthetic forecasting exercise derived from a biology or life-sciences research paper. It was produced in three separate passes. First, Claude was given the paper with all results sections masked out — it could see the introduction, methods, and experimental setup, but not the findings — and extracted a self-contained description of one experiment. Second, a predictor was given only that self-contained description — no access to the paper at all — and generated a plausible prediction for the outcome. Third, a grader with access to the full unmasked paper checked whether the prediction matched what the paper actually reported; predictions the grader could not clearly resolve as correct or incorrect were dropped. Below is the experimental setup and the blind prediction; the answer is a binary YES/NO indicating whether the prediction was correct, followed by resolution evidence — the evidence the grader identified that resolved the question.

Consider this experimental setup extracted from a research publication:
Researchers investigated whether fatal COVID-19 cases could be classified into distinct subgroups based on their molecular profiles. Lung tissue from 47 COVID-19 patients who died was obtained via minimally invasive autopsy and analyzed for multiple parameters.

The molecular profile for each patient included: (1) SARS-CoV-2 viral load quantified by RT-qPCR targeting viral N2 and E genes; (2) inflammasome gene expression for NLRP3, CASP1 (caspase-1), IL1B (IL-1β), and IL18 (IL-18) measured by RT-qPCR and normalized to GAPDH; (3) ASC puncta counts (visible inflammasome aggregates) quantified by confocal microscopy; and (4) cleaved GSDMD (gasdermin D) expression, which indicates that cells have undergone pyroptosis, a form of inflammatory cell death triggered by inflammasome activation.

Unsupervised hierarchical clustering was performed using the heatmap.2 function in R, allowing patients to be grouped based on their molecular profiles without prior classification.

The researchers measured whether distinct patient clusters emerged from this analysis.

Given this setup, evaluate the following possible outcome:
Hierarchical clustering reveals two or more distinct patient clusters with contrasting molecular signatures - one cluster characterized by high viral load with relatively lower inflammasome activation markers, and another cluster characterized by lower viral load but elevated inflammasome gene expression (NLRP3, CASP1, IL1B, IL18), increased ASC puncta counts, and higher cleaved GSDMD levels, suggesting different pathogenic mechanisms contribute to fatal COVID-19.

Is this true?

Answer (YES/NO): YES